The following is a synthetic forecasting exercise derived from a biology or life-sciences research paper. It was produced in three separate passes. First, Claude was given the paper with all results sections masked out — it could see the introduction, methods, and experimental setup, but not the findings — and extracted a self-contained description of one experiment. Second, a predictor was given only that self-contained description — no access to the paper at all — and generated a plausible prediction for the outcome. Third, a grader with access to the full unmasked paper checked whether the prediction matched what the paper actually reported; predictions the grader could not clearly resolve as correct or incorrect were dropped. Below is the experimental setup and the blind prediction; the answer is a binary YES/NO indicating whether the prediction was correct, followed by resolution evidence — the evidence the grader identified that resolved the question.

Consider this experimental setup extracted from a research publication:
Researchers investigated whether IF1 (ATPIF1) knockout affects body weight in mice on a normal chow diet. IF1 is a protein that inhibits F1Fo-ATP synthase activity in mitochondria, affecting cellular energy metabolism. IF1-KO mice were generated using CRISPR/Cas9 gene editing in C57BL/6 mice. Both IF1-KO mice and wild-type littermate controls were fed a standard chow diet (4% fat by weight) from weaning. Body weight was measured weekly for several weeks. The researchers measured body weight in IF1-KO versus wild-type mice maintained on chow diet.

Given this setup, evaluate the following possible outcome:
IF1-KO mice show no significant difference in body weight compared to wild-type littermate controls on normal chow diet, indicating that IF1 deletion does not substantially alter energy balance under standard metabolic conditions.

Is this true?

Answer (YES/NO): YES